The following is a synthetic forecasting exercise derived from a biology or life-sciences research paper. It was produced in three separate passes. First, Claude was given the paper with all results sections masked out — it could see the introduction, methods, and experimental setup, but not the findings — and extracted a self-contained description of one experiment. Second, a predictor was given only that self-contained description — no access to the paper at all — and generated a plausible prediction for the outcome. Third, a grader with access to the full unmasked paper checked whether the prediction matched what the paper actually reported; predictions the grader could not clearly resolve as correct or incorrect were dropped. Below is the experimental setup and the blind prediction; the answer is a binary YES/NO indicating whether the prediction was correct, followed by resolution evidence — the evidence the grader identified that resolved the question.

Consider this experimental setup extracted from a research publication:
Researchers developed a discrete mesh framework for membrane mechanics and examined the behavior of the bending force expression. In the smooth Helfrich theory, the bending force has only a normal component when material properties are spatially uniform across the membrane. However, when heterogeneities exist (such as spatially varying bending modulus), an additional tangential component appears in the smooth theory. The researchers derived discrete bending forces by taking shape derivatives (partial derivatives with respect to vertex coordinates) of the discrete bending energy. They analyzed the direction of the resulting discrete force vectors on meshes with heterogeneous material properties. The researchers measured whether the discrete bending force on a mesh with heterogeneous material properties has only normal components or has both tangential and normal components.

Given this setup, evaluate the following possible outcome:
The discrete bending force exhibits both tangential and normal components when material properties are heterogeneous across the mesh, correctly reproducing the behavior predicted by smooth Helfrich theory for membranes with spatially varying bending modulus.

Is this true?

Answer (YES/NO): YES